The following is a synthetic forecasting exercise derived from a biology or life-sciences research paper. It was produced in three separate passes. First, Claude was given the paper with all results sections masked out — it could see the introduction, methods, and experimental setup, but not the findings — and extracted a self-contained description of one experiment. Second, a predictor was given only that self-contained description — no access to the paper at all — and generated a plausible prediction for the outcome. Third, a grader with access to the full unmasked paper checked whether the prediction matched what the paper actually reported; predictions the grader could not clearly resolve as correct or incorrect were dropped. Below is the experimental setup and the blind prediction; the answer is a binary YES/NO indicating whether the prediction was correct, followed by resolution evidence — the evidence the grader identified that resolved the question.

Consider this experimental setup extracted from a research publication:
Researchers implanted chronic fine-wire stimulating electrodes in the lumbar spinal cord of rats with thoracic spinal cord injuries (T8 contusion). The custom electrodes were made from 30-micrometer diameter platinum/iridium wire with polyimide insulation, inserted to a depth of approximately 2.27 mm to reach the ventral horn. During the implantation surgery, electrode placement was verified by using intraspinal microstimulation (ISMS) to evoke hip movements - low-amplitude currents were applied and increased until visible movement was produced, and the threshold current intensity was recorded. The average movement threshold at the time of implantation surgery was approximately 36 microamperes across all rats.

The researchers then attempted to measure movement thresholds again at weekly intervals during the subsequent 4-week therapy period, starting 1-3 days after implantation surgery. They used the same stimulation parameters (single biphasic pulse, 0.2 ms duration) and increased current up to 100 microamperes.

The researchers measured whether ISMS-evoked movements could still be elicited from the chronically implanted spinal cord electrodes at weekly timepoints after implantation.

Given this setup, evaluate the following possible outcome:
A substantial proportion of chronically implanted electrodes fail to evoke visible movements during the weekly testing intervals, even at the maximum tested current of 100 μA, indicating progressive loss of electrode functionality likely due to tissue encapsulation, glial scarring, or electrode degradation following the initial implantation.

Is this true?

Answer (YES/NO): YES